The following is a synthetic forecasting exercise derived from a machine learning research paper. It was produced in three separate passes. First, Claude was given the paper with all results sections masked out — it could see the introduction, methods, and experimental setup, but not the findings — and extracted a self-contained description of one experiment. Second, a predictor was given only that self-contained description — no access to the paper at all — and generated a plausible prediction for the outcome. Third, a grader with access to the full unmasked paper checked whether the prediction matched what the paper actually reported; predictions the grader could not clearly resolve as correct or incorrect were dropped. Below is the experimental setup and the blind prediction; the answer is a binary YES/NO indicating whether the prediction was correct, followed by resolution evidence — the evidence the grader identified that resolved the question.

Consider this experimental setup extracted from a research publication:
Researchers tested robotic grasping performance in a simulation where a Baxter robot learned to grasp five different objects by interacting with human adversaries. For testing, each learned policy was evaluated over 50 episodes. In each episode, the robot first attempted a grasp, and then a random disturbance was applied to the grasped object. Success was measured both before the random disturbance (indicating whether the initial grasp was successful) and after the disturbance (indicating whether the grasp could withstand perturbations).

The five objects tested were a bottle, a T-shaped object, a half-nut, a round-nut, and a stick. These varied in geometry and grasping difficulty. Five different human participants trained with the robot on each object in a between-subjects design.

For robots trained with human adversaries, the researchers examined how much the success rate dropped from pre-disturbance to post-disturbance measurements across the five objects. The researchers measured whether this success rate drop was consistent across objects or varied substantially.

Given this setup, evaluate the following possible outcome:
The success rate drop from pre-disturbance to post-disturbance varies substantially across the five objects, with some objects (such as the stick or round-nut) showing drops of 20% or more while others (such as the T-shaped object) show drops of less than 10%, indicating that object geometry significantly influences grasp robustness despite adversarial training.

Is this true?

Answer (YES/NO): NO